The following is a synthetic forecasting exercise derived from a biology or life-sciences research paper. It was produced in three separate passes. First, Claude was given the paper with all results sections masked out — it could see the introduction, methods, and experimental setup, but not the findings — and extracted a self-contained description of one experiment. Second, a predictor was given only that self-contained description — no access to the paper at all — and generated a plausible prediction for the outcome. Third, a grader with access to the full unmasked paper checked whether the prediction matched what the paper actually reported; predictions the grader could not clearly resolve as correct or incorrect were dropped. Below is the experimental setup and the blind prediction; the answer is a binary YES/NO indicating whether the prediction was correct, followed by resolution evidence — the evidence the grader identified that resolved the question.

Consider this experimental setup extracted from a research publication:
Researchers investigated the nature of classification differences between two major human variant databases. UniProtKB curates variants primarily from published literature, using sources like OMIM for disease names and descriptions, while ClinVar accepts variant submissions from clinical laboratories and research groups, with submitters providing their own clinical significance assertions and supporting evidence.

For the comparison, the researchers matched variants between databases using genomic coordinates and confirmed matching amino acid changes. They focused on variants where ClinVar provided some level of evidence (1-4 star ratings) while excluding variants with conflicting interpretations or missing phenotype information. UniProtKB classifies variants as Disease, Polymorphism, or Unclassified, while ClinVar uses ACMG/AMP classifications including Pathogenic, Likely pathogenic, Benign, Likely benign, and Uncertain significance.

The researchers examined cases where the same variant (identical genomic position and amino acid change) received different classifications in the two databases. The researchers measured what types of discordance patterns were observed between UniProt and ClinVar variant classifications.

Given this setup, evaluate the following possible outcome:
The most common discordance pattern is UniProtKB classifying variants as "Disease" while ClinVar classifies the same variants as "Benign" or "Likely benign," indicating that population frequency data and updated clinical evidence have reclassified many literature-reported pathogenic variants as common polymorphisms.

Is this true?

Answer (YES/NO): NO